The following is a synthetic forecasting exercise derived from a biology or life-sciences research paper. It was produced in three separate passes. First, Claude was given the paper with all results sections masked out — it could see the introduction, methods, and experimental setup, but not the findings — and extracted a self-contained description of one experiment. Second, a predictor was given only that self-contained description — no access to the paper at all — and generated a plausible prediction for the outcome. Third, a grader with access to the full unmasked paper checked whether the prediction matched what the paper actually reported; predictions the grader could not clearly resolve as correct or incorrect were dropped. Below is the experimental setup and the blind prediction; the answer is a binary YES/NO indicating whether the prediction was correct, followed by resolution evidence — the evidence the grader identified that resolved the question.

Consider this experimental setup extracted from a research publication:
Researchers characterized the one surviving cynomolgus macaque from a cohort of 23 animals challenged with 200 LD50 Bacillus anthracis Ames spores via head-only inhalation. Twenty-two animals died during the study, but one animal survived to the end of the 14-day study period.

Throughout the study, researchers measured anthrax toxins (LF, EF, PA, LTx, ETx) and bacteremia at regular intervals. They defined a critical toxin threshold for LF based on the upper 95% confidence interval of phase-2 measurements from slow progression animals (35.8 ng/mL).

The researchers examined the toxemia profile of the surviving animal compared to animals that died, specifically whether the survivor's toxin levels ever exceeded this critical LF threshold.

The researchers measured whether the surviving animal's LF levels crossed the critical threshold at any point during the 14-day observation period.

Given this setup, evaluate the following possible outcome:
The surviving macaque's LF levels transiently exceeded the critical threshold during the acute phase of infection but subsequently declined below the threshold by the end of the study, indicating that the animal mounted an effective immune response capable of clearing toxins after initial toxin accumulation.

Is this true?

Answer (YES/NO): NO